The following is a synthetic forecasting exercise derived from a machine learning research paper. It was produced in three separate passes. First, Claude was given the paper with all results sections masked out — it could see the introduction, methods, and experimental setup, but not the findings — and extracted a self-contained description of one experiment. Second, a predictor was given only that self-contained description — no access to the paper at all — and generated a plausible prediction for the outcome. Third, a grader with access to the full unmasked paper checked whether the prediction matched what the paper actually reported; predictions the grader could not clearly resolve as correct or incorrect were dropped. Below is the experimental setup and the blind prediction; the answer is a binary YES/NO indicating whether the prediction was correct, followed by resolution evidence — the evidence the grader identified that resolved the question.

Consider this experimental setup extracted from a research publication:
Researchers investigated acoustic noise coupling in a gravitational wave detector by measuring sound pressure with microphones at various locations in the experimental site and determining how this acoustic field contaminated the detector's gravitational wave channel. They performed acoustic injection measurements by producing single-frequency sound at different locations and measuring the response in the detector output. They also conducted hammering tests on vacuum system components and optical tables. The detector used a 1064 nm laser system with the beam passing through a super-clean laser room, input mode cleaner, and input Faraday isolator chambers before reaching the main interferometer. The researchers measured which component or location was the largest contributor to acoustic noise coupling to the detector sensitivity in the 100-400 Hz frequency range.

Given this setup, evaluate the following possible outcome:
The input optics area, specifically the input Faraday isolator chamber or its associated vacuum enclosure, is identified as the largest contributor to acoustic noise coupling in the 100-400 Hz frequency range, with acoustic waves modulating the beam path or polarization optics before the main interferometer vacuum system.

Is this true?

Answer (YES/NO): NO